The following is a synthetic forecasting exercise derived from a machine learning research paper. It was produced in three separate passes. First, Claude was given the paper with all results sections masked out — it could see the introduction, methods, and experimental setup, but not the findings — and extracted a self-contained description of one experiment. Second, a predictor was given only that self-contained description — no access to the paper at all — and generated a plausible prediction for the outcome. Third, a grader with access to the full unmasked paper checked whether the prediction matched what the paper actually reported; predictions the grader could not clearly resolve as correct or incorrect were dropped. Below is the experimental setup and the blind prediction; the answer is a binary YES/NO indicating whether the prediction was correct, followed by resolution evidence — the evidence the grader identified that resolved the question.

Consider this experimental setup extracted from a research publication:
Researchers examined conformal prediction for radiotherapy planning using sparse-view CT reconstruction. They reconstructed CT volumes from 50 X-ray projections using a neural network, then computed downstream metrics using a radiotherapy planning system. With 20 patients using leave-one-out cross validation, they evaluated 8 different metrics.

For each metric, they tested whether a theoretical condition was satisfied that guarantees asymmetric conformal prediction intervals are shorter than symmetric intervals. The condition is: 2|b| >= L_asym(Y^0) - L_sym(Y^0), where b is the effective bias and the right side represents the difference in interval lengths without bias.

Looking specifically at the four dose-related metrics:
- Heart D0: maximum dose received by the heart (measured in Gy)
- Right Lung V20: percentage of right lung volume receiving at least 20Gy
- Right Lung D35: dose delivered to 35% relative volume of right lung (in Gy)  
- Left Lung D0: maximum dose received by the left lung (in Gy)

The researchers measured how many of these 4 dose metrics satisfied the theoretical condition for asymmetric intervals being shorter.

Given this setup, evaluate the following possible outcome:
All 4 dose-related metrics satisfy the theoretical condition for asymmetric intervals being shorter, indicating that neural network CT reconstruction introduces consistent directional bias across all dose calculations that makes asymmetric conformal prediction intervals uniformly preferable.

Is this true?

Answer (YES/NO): NO